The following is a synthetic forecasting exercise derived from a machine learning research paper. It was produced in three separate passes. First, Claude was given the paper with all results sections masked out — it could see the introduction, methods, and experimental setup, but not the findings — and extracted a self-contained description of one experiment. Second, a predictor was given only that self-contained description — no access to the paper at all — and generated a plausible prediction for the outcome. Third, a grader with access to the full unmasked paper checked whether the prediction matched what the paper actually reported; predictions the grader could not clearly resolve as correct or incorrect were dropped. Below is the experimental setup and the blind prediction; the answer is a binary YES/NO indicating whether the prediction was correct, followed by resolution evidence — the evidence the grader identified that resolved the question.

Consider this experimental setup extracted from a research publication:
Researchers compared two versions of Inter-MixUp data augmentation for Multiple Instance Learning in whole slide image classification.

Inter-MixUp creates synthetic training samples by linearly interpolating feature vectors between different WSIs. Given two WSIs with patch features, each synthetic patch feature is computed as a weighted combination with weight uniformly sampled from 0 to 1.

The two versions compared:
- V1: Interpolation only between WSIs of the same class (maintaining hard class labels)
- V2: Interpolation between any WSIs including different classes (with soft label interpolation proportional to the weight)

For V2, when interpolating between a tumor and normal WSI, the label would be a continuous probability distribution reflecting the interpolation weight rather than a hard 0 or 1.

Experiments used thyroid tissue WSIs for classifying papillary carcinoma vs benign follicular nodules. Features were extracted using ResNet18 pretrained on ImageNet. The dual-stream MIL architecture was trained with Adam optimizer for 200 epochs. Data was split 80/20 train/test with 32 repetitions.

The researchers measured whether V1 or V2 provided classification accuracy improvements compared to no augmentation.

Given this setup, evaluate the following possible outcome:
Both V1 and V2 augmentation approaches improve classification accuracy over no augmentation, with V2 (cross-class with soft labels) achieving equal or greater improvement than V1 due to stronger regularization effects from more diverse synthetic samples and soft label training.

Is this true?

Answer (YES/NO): NO